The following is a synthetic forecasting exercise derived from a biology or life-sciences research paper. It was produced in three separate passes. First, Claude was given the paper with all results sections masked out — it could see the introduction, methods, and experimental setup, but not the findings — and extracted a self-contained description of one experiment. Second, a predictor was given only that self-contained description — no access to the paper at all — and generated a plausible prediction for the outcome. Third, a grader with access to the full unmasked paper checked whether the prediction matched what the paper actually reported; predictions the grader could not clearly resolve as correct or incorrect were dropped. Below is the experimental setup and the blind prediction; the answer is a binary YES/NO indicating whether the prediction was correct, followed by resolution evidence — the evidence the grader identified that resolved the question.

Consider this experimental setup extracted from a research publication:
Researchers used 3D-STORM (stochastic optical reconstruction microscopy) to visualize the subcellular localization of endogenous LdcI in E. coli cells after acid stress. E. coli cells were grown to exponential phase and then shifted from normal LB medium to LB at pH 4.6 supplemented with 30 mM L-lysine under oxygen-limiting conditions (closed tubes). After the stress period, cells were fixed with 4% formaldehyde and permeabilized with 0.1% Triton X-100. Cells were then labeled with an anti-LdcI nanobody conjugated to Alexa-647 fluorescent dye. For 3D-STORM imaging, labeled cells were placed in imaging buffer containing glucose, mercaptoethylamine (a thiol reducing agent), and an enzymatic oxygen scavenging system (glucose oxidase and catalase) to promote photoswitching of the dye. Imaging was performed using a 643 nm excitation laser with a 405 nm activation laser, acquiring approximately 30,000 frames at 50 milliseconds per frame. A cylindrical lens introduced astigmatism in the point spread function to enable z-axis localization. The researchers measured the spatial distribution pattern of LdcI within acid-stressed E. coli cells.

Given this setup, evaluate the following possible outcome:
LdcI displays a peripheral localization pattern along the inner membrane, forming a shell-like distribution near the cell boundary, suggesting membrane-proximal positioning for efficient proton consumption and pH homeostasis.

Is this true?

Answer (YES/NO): YES